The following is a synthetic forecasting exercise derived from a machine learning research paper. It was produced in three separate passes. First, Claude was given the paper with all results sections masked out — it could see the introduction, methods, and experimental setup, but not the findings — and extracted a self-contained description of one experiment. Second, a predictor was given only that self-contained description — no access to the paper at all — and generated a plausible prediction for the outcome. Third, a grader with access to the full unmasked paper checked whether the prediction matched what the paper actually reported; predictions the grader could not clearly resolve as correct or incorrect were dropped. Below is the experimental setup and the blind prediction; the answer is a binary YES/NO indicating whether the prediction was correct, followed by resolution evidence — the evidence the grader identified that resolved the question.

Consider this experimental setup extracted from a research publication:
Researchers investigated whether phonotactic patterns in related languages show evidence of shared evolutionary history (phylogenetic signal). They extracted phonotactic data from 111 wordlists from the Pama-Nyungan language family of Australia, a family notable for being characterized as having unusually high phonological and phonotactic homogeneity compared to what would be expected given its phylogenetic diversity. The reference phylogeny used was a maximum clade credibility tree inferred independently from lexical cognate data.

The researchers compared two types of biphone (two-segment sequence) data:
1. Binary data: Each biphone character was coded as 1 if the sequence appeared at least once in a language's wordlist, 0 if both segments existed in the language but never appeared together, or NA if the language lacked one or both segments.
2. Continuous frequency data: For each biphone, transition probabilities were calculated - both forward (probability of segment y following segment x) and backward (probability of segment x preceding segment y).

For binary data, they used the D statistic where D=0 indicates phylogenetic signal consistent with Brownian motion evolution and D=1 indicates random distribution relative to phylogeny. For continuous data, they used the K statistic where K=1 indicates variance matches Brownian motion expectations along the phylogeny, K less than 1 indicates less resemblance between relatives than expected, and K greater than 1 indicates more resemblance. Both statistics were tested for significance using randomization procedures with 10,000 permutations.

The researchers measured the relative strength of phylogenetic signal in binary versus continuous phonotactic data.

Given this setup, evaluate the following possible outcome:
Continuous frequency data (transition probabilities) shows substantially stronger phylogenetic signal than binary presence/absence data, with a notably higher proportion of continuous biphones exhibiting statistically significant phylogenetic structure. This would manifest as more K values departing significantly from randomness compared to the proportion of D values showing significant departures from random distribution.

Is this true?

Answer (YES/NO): YES